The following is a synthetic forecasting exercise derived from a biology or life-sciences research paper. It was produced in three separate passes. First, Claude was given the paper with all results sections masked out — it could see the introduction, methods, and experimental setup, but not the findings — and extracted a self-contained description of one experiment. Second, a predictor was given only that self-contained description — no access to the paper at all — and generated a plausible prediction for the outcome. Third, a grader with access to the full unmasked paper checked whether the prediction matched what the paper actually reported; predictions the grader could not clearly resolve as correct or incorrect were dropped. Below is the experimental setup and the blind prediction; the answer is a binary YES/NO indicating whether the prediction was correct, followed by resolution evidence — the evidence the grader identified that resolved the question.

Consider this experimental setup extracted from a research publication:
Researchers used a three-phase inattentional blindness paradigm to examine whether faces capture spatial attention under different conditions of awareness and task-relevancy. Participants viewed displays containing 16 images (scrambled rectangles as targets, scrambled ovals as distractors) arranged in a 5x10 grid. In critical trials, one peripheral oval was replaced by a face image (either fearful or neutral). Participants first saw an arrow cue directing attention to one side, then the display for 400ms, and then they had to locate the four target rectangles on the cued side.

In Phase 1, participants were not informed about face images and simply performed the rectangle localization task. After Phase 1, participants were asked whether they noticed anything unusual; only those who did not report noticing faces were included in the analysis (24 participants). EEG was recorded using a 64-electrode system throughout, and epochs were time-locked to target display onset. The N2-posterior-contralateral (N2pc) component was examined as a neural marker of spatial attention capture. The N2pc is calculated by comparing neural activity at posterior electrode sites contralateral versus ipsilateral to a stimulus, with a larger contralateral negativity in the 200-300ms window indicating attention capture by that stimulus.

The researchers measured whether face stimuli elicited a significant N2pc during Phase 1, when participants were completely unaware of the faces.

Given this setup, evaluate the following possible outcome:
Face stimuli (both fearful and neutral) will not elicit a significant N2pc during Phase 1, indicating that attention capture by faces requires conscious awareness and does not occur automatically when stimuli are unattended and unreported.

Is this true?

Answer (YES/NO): YES